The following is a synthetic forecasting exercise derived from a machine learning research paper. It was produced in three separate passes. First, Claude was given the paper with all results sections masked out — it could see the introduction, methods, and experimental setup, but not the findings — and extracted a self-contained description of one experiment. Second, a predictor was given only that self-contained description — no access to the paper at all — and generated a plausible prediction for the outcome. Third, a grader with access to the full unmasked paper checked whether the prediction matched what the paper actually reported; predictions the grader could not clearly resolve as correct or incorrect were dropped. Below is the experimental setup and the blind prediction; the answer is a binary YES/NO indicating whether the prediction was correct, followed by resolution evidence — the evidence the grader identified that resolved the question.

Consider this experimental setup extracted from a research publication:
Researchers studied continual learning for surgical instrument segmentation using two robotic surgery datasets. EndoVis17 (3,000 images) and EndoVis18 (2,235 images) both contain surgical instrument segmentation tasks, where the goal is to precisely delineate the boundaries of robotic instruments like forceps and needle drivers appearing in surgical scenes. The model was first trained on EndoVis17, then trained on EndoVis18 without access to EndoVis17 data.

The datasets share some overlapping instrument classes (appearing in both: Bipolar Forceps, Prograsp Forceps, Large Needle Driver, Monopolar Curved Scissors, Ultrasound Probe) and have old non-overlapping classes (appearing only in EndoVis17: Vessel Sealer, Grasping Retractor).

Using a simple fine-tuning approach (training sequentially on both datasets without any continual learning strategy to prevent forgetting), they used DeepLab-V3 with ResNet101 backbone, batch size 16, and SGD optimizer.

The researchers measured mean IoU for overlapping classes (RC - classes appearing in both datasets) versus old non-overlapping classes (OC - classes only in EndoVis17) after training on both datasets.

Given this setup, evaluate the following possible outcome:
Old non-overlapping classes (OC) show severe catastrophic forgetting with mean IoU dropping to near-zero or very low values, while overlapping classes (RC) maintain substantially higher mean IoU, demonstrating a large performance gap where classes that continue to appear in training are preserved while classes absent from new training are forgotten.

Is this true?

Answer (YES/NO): YES